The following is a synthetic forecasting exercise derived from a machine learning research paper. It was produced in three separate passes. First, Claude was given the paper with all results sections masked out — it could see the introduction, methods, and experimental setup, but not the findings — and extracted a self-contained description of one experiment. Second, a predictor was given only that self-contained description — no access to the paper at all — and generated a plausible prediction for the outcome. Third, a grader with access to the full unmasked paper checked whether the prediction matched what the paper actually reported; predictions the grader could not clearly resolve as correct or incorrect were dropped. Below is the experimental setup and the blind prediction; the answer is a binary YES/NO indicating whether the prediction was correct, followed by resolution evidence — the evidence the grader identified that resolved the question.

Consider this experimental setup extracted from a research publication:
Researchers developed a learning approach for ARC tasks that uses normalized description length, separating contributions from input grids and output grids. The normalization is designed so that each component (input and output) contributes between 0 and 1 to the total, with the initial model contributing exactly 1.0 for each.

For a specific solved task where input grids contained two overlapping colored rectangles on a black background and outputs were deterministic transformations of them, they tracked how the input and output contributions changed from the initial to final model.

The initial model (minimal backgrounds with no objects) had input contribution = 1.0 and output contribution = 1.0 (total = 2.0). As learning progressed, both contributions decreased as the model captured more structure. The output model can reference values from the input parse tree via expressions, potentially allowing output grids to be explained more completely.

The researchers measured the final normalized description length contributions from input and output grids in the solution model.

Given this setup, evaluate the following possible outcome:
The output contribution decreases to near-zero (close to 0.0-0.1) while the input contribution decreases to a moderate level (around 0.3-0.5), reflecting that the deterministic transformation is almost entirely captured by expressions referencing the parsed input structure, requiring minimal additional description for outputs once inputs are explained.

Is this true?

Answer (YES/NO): NO